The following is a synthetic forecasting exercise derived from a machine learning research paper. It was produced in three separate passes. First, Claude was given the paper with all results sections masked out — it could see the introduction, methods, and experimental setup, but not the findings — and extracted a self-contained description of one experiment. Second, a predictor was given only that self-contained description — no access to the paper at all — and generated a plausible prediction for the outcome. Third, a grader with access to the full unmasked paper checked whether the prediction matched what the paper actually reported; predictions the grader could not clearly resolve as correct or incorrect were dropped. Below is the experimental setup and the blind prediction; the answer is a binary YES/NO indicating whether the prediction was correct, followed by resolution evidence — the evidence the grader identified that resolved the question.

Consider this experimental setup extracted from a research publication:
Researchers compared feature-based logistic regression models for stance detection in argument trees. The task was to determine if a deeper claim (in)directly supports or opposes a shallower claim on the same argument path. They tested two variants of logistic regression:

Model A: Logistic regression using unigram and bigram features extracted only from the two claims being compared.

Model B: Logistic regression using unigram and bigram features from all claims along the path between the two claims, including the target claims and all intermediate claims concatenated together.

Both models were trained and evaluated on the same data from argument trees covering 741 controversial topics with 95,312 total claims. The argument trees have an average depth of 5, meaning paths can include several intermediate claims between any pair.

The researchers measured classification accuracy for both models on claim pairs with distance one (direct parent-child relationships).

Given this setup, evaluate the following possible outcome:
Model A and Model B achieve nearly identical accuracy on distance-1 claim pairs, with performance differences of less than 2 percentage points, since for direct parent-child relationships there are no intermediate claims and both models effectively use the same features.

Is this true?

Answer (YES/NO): YES